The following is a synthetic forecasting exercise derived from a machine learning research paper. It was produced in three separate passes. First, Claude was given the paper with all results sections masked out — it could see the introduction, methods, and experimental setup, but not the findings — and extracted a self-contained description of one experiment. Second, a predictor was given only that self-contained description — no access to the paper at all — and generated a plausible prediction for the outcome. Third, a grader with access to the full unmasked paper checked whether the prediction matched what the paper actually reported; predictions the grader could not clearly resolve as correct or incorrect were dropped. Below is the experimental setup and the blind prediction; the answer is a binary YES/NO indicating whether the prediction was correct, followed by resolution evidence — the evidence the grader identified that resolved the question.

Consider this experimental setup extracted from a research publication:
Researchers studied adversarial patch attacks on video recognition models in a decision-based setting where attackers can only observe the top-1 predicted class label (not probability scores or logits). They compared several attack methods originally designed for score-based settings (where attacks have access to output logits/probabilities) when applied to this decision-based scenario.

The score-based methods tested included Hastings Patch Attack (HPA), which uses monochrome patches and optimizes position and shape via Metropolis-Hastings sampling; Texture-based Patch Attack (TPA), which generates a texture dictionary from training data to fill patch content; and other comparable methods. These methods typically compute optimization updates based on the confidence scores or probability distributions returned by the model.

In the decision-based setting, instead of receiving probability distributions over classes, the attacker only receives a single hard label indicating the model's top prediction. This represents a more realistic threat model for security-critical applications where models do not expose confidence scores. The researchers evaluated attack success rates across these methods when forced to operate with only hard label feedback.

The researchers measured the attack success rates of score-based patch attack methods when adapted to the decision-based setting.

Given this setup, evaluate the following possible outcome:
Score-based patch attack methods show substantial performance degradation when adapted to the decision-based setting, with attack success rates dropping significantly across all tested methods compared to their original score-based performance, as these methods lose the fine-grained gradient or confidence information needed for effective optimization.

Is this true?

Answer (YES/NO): YES